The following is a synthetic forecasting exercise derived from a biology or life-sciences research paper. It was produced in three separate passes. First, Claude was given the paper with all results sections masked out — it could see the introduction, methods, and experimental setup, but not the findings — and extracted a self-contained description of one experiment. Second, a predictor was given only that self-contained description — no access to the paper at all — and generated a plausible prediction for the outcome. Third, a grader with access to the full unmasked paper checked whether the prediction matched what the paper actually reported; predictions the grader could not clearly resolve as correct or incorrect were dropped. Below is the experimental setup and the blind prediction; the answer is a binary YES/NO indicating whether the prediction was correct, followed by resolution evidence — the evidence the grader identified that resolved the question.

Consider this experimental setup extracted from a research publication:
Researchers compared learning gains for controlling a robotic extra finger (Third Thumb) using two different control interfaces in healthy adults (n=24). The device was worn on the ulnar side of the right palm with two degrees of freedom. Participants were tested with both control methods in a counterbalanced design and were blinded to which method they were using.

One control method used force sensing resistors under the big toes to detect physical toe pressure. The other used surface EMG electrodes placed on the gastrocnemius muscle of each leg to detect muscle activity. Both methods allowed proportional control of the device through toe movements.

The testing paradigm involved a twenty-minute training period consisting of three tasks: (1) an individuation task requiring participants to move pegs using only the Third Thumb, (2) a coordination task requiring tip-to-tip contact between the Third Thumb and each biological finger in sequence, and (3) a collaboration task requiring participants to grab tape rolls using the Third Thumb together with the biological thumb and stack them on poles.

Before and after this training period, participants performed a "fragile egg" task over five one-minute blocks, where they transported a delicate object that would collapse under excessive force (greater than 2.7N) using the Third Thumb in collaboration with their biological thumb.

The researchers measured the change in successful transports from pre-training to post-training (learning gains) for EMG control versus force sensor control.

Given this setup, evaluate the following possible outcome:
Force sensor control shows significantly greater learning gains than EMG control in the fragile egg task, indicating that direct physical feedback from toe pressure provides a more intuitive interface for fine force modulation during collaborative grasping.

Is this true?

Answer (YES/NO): NO